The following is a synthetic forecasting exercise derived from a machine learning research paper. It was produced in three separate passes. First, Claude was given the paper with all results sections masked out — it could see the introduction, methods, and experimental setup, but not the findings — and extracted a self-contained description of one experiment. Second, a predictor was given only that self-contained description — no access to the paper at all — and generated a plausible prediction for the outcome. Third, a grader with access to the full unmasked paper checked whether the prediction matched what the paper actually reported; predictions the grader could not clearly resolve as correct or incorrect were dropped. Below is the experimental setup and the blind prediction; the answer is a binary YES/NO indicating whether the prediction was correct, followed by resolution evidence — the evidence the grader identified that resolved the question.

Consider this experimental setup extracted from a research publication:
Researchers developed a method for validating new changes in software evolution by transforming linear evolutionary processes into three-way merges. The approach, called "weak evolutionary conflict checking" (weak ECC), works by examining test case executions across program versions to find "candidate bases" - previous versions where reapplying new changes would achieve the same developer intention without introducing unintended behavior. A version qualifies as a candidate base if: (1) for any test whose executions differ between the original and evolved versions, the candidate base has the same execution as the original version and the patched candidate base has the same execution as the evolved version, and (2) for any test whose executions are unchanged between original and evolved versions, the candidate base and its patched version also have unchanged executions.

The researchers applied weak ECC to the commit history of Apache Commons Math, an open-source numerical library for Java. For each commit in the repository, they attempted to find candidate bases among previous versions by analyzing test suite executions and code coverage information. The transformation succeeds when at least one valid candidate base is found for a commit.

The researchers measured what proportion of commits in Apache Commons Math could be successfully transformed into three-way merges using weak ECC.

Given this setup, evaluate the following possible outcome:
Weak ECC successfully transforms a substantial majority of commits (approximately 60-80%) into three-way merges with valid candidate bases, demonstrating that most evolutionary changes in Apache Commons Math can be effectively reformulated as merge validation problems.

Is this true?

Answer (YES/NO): YES